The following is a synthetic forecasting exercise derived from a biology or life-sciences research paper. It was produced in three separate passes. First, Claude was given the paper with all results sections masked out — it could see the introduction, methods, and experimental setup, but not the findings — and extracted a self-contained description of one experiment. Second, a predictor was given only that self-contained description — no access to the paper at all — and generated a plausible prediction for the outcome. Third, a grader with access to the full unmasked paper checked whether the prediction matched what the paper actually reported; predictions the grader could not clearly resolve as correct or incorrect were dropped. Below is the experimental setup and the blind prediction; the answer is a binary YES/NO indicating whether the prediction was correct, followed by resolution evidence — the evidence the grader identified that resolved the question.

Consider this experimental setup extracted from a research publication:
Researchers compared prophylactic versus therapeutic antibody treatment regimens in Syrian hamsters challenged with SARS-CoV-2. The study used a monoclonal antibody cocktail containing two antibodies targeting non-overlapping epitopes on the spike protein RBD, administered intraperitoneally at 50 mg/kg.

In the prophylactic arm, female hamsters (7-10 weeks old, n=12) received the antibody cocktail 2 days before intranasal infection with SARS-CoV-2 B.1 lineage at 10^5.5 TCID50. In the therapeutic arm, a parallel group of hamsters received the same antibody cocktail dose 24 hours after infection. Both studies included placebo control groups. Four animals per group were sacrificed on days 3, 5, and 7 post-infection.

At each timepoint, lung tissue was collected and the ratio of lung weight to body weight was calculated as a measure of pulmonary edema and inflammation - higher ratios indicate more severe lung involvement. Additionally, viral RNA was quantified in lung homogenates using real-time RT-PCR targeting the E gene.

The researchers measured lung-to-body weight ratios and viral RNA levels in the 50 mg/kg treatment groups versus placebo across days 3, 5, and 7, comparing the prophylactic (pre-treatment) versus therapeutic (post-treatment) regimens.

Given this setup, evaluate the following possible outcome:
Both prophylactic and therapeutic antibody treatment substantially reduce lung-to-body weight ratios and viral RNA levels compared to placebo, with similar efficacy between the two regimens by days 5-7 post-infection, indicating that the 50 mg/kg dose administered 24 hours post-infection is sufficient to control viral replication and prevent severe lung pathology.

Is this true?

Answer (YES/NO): NO